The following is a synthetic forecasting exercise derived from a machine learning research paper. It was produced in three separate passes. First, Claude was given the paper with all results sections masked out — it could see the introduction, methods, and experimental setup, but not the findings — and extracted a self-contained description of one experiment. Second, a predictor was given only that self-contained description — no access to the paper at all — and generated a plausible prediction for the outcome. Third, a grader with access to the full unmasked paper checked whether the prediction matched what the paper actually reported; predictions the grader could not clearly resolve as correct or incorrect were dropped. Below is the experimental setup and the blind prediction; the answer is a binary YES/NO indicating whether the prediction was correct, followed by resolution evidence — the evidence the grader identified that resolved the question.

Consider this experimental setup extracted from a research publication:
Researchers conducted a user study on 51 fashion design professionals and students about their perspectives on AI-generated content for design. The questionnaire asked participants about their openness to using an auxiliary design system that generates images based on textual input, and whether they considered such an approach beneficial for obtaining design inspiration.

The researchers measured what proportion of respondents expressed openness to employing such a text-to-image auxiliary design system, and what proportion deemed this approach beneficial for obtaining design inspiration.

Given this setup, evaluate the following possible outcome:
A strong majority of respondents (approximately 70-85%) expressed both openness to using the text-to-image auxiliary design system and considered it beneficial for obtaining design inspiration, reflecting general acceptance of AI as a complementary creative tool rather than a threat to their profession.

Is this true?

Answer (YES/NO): NO